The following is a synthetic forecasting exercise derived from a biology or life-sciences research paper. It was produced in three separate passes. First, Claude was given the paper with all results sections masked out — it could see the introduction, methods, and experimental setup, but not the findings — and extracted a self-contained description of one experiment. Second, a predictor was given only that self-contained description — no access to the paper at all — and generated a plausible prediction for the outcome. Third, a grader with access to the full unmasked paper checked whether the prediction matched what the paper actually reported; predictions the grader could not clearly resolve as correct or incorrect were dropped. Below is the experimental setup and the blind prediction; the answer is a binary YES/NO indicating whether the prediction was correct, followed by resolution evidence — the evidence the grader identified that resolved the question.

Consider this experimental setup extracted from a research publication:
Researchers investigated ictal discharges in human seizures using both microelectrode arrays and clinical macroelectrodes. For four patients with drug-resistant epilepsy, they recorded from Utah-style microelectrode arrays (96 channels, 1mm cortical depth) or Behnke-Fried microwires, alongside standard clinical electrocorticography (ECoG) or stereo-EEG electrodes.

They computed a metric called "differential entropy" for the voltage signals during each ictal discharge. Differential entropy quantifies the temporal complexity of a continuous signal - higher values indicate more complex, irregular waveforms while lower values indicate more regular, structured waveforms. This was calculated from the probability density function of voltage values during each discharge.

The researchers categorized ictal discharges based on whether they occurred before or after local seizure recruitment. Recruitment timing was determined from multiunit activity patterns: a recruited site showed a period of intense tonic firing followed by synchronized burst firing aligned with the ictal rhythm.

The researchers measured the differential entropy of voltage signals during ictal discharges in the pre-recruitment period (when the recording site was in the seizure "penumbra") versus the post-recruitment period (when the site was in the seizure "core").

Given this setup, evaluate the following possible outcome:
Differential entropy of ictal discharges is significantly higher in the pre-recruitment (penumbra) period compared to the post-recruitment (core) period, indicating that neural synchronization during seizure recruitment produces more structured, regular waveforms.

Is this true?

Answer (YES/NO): NO